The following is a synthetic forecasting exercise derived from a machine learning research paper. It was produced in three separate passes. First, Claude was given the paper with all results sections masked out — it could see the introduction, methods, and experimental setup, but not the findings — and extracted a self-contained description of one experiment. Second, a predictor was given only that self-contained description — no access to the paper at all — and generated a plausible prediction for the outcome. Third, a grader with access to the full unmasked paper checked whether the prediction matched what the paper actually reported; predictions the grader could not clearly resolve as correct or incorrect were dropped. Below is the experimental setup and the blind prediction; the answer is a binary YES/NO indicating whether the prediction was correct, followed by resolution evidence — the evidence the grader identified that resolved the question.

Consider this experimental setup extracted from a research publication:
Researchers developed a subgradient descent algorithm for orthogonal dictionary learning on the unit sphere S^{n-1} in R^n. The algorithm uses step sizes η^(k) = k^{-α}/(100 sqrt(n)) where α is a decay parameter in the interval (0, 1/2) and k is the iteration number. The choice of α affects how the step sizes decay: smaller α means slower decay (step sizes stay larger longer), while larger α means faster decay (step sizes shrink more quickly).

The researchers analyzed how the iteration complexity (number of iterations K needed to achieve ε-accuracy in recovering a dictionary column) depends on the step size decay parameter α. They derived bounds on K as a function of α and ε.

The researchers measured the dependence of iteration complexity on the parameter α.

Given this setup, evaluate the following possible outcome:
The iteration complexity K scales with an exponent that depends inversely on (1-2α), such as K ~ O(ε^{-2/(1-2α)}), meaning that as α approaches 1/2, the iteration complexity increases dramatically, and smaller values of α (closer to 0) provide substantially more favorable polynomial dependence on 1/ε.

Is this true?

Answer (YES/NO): NO